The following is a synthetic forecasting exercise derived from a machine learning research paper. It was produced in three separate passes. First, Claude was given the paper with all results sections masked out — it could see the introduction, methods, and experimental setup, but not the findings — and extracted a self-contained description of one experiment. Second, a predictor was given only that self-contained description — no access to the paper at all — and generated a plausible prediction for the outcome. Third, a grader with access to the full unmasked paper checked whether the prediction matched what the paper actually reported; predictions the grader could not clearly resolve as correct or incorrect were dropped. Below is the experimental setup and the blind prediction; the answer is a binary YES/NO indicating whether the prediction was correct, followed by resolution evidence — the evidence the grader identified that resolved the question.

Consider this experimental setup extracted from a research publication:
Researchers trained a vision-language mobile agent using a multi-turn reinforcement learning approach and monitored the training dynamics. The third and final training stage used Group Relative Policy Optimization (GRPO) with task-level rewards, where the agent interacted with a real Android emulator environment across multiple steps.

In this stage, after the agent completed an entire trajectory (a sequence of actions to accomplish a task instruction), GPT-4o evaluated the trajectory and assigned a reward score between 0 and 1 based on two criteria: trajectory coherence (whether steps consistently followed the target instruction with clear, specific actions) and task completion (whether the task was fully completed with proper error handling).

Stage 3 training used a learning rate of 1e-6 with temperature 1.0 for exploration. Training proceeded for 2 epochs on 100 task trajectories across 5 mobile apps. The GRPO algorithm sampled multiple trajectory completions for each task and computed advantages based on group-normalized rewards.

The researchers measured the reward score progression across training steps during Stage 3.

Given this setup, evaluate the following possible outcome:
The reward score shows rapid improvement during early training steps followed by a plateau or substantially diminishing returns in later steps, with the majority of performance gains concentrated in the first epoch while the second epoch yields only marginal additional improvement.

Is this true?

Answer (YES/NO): NO